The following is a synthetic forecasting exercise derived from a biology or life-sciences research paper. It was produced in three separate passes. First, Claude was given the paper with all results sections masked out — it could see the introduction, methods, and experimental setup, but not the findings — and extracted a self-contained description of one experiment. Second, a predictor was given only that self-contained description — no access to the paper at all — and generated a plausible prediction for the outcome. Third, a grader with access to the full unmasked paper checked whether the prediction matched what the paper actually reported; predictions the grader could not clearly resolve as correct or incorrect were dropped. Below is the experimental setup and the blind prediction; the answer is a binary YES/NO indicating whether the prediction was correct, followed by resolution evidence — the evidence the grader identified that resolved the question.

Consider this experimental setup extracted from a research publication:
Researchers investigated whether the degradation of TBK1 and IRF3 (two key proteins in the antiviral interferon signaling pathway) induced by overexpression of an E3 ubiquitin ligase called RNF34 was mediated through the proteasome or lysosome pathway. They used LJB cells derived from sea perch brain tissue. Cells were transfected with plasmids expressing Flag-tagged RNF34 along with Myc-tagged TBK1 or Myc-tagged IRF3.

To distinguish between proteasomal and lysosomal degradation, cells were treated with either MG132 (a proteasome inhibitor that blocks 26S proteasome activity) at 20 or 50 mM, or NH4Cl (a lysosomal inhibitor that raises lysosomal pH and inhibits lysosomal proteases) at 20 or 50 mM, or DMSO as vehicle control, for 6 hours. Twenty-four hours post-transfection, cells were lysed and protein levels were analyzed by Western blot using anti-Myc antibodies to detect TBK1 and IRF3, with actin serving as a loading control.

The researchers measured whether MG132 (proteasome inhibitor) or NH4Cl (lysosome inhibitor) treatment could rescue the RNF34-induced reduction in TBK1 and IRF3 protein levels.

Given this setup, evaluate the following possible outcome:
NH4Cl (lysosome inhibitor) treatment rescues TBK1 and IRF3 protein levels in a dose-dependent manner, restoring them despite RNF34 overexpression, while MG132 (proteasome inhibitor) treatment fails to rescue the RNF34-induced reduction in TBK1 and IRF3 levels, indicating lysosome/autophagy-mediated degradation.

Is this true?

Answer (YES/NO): NO